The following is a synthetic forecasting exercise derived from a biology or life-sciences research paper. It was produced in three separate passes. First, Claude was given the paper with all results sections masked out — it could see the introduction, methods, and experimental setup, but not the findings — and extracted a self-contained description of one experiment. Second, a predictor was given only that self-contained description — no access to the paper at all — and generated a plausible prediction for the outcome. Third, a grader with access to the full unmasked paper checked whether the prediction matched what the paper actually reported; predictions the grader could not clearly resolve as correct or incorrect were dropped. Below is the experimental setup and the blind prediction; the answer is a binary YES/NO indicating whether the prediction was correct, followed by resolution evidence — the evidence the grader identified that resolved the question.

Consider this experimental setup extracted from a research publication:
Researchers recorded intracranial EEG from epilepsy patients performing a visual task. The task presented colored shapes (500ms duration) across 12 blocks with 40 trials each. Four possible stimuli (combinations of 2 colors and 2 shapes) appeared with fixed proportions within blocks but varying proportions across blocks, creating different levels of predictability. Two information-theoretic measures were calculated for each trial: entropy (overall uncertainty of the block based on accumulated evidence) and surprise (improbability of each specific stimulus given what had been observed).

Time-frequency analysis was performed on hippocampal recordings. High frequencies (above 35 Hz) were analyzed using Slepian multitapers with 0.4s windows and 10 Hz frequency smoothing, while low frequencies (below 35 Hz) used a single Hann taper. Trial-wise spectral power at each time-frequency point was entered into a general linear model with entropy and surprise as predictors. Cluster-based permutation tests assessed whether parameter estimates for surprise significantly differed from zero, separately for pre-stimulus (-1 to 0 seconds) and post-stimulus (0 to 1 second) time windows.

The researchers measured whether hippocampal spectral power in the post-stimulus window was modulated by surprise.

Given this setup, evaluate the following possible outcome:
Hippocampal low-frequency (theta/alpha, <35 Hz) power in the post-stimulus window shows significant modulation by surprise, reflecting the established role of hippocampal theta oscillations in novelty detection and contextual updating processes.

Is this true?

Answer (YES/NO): NO